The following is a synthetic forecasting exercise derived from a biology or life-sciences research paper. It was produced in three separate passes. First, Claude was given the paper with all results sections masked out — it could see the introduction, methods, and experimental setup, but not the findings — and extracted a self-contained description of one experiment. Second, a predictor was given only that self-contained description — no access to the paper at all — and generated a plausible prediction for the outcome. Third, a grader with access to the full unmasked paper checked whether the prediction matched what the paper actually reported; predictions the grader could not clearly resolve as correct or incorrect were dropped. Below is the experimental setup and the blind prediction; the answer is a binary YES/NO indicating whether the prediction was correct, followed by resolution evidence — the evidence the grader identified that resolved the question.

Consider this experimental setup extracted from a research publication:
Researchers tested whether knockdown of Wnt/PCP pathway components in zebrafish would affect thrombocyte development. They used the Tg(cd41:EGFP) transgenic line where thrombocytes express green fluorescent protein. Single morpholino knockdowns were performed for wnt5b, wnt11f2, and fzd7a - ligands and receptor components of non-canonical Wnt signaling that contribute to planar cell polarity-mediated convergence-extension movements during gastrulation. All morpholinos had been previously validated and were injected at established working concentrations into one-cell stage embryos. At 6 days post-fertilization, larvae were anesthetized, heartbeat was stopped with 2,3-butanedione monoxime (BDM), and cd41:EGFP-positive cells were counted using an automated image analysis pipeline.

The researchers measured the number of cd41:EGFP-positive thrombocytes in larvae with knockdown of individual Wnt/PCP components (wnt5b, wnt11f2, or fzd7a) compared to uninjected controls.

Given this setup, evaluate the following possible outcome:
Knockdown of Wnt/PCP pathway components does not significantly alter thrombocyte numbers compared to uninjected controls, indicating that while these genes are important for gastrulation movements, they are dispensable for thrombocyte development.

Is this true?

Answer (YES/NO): NO